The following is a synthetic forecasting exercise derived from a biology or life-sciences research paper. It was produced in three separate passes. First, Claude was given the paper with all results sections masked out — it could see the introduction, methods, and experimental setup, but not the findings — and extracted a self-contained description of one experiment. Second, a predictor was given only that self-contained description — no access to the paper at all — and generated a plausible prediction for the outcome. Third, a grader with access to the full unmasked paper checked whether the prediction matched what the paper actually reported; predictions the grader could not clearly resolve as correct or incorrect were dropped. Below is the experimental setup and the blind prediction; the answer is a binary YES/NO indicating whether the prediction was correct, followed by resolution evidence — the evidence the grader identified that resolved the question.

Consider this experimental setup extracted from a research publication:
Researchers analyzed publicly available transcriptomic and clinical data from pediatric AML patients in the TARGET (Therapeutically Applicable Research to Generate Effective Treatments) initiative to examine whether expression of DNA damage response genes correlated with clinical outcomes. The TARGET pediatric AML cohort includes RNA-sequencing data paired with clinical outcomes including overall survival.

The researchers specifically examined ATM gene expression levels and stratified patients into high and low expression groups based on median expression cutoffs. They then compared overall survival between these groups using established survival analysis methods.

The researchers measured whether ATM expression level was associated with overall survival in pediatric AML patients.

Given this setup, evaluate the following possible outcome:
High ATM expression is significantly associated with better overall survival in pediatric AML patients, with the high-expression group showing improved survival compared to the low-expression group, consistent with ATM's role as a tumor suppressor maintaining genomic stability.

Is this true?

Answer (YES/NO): NO